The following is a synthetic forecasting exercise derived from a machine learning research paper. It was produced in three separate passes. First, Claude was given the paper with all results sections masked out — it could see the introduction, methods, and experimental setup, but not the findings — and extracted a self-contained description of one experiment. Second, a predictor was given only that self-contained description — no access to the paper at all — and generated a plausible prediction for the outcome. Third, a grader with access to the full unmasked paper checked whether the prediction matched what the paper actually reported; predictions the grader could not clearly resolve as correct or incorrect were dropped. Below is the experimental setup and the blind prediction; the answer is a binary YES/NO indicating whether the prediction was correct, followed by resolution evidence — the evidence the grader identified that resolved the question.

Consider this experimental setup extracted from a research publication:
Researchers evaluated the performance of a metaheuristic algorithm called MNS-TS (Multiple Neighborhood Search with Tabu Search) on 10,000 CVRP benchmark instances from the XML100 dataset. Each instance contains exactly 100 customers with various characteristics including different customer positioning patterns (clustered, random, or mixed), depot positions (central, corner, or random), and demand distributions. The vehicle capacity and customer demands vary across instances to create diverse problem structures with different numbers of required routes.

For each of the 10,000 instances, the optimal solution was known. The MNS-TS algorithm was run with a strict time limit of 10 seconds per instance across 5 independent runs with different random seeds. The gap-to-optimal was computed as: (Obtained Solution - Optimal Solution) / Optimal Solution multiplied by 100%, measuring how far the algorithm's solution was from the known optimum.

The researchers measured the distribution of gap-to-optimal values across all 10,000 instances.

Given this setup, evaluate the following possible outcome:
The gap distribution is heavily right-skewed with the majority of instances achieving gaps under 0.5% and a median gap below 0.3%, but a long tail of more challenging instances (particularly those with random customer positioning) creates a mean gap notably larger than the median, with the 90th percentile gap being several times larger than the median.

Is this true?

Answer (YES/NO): NO